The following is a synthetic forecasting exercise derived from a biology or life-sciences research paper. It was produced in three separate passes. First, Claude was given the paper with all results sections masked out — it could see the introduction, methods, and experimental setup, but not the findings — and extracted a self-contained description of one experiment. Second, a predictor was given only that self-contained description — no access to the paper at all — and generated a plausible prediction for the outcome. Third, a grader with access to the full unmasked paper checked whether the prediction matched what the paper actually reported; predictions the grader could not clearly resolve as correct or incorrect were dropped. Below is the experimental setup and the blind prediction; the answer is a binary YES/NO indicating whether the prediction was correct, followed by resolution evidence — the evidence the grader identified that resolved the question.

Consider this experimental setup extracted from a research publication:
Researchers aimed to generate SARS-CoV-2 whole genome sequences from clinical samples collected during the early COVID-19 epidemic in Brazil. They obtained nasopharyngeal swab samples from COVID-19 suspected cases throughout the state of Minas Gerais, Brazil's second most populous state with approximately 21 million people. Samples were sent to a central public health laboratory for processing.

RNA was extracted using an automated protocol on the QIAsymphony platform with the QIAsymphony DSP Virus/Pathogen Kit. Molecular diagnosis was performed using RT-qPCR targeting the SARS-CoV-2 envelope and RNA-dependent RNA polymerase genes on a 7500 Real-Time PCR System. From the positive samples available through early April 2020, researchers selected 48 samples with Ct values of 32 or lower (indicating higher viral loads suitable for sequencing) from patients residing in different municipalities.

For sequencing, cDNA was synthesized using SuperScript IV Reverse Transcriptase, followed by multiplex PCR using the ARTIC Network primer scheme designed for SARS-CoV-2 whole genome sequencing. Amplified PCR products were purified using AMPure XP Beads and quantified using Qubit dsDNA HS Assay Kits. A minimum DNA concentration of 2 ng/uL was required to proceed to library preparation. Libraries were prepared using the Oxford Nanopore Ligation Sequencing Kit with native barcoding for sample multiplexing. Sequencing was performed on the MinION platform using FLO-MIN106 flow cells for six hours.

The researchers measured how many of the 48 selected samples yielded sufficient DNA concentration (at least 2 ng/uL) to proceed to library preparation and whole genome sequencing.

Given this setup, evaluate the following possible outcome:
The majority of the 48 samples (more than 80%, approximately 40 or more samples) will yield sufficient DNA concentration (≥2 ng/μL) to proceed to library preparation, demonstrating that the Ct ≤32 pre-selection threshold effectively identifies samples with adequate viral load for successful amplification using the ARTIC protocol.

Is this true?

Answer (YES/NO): YES